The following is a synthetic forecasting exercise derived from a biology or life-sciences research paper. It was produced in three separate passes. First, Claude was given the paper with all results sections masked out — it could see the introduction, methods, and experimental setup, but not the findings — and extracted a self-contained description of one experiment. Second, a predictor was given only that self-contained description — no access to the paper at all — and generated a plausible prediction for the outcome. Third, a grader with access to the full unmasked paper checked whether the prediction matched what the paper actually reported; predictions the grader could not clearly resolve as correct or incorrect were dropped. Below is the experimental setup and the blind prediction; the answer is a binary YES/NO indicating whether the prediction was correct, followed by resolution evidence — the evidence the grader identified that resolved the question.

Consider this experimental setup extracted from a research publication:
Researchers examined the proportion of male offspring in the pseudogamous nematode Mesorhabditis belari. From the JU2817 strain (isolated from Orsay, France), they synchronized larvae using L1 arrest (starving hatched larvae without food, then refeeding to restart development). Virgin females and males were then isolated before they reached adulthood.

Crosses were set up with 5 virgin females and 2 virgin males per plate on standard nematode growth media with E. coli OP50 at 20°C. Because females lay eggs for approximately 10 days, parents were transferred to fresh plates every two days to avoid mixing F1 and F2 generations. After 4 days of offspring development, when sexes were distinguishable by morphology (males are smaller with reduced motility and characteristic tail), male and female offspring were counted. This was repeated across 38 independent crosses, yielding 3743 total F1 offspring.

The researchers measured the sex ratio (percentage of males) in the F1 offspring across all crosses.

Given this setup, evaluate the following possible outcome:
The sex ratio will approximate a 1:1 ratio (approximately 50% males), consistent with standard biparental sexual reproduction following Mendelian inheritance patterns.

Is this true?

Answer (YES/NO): NO